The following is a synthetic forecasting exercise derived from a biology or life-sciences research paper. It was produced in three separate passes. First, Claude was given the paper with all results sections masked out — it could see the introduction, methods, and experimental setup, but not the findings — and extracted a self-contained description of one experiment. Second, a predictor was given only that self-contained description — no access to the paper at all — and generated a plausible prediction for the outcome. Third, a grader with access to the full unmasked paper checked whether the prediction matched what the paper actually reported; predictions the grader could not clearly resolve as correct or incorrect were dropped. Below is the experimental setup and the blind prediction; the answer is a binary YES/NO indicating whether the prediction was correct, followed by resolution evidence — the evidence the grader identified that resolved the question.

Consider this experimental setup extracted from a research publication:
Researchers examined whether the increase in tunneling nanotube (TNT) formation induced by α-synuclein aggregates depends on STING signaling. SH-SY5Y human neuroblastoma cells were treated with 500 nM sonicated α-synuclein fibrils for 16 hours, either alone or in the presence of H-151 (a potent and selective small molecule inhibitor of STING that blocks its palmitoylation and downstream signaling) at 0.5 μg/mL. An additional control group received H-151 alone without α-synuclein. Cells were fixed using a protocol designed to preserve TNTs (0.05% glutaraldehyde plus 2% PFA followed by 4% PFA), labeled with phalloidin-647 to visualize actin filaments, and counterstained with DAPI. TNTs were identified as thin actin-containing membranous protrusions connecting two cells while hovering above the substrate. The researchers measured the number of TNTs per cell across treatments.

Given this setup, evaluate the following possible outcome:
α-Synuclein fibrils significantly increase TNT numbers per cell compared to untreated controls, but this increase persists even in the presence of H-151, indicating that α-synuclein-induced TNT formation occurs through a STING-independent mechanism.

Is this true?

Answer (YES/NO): NO